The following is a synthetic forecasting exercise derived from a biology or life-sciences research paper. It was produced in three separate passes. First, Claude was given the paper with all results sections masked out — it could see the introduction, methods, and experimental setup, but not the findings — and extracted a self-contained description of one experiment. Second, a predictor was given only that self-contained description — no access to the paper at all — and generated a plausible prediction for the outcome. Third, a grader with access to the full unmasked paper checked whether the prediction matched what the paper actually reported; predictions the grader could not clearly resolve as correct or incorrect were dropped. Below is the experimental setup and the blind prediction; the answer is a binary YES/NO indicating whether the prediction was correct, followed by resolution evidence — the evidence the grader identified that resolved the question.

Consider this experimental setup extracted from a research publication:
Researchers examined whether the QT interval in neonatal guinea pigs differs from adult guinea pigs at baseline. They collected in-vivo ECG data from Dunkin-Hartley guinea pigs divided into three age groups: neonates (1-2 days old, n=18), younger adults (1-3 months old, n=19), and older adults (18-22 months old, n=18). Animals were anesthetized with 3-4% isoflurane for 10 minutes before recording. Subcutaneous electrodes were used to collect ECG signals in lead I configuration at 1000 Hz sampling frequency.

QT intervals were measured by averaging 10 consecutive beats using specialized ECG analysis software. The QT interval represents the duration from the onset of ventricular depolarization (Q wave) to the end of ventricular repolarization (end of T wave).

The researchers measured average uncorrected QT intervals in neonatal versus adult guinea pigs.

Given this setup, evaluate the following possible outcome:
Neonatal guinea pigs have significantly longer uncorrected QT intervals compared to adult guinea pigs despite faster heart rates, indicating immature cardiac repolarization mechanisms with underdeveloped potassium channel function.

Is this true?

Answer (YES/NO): NO